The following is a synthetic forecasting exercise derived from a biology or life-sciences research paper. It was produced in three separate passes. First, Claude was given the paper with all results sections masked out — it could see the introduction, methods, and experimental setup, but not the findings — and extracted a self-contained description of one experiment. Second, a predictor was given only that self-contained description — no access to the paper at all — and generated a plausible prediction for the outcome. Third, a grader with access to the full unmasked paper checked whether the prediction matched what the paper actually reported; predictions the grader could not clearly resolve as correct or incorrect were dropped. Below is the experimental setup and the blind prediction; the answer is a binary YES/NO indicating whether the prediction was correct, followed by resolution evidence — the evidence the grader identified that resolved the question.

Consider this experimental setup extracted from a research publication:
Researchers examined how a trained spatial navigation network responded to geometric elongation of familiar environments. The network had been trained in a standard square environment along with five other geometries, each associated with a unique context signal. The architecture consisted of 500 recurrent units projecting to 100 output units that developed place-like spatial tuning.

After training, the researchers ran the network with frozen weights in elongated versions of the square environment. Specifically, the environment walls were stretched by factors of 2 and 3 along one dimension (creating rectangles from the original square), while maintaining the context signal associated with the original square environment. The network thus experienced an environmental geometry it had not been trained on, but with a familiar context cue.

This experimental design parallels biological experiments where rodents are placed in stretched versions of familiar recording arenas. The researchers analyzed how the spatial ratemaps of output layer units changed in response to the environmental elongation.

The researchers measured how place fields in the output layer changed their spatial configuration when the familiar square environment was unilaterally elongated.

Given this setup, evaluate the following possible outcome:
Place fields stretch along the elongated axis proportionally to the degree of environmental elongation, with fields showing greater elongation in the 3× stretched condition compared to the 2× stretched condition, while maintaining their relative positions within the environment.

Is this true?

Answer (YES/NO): NO